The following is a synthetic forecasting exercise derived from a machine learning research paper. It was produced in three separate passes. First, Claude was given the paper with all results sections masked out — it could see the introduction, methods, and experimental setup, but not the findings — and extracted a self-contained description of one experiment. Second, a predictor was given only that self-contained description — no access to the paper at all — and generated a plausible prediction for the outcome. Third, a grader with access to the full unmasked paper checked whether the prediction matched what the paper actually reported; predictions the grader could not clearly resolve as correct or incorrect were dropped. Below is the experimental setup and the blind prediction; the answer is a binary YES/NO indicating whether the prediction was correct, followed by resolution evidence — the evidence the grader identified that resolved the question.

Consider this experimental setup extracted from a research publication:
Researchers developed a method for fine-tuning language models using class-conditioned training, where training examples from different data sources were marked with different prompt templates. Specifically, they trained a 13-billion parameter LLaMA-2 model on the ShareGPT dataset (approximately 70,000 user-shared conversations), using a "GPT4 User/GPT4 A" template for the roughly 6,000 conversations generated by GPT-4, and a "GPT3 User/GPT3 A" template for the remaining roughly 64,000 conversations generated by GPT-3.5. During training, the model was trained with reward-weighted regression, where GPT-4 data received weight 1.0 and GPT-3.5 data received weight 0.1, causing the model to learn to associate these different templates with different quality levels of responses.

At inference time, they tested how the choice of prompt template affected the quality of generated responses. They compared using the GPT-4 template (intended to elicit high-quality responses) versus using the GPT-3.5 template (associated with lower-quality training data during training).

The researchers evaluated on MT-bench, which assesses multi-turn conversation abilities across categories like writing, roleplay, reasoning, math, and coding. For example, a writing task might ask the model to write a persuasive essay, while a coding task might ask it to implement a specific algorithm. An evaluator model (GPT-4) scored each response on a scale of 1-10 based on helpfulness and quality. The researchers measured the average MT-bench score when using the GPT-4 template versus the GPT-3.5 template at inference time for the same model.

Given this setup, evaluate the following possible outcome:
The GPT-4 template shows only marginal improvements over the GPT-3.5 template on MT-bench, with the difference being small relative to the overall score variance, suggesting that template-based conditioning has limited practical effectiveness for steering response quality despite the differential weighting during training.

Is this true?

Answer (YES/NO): NO